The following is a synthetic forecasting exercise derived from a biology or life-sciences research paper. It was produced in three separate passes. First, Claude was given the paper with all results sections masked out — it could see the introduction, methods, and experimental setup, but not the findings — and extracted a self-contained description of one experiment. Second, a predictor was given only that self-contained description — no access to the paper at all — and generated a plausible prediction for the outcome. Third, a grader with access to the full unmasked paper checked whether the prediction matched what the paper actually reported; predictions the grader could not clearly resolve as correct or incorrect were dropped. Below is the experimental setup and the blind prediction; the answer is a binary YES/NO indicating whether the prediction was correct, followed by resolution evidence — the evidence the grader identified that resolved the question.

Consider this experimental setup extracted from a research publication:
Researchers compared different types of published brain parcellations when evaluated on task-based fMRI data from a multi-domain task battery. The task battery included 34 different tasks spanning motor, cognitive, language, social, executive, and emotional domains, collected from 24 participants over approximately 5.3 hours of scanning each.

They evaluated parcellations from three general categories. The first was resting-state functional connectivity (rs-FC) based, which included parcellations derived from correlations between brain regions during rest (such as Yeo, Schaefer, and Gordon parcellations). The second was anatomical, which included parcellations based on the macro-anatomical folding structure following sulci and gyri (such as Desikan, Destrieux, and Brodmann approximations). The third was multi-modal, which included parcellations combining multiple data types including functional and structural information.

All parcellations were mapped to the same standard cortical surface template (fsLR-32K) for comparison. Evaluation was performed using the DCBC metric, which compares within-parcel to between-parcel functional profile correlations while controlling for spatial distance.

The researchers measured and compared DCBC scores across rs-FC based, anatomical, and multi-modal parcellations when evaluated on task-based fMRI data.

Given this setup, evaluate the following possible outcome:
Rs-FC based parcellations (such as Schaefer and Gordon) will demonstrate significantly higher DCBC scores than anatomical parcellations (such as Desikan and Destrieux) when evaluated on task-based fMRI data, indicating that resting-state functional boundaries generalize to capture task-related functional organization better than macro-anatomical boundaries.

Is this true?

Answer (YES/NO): YES